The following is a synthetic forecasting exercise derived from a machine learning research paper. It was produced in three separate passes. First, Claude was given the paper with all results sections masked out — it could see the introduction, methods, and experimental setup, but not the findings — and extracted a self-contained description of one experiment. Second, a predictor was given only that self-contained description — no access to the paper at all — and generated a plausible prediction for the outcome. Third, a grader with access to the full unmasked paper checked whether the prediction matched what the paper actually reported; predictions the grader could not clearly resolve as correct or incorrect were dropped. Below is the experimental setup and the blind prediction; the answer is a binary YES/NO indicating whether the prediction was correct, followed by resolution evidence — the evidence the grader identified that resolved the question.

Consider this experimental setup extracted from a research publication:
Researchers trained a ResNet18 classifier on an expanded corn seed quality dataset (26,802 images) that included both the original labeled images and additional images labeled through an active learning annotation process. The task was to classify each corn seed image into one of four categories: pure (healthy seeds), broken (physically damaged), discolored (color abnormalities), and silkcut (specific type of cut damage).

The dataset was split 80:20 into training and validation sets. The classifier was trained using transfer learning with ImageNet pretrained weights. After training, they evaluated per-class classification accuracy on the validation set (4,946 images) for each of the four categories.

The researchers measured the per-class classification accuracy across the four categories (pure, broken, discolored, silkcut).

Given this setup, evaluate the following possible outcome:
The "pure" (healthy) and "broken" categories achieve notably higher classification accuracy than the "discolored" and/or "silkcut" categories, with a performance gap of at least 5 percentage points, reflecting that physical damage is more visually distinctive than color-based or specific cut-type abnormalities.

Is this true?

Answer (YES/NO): NO